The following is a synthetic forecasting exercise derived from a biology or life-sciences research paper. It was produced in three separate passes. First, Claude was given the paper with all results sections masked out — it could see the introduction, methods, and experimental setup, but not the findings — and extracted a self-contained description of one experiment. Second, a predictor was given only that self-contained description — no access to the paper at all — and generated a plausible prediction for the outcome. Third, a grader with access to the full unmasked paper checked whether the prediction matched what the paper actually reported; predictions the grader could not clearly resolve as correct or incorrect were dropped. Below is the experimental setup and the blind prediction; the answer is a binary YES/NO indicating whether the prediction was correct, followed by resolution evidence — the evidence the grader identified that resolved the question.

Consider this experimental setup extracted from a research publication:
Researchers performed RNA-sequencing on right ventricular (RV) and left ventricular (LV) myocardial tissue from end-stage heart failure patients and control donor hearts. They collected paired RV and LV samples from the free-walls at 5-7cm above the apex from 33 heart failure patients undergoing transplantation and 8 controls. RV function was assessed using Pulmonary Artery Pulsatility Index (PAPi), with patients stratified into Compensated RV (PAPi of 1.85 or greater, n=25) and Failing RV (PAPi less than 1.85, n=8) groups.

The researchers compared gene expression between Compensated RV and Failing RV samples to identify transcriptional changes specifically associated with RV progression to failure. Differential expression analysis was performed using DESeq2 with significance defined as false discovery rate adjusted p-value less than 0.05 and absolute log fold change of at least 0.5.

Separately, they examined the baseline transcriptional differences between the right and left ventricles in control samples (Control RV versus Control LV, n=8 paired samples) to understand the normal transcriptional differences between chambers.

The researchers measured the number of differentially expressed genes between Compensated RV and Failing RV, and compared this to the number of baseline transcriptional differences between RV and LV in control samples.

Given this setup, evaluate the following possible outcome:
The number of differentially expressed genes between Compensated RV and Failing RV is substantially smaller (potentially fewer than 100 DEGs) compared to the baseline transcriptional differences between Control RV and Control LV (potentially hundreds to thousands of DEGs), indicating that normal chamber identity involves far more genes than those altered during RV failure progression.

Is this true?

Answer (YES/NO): YES